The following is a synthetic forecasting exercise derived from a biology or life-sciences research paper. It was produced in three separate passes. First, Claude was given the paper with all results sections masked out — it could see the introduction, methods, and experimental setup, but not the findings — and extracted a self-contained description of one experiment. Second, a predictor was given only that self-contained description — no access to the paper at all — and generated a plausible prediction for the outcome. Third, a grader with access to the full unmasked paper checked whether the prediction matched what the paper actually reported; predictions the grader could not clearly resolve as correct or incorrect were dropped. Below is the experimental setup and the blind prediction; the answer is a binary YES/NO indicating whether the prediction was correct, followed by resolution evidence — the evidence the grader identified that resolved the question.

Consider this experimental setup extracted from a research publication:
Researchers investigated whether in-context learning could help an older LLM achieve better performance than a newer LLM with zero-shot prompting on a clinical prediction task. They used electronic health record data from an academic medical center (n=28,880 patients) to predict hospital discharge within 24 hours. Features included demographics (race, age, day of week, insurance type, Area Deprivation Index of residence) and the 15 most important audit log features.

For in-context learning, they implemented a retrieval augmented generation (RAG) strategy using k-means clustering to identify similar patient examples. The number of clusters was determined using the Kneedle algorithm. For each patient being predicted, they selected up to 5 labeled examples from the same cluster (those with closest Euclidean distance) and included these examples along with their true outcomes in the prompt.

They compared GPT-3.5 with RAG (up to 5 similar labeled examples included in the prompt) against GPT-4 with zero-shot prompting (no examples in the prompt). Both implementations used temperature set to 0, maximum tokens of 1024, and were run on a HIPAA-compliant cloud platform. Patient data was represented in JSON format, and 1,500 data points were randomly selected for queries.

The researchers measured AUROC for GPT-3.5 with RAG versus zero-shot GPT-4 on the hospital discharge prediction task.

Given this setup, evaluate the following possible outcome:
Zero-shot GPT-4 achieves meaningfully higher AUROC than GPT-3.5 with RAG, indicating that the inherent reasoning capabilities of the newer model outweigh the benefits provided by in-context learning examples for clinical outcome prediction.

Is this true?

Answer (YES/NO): YES